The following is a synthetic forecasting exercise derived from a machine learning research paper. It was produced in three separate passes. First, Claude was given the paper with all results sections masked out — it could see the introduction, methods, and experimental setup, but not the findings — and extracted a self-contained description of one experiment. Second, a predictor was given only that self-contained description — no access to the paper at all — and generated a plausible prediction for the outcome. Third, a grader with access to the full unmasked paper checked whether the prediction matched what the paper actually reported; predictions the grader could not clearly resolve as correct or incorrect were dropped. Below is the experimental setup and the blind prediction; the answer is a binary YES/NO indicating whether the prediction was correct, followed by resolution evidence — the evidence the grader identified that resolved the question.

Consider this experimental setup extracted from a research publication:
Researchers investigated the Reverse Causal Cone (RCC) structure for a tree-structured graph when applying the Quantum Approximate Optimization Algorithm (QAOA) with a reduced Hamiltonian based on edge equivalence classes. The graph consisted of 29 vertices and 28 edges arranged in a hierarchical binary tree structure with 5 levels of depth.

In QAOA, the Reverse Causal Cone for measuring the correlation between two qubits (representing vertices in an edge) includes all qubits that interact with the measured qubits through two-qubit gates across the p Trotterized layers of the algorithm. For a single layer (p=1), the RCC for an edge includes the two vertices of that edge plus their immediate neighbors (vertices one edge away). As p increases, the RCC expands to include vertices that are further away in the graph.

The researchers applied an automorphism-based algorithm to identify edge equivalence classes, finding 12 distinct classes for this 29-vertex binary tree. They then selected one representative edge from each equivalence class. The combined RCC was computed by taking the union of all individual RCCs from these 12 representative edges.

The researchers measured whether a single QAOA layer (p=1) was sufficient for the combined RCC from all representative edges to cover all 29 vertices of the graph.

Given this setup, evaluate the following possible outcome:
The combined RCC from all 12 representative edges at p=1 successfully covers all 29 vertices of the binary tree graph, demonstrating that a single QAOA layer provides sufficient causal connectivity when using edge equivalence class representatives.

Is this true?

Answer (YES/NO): NO